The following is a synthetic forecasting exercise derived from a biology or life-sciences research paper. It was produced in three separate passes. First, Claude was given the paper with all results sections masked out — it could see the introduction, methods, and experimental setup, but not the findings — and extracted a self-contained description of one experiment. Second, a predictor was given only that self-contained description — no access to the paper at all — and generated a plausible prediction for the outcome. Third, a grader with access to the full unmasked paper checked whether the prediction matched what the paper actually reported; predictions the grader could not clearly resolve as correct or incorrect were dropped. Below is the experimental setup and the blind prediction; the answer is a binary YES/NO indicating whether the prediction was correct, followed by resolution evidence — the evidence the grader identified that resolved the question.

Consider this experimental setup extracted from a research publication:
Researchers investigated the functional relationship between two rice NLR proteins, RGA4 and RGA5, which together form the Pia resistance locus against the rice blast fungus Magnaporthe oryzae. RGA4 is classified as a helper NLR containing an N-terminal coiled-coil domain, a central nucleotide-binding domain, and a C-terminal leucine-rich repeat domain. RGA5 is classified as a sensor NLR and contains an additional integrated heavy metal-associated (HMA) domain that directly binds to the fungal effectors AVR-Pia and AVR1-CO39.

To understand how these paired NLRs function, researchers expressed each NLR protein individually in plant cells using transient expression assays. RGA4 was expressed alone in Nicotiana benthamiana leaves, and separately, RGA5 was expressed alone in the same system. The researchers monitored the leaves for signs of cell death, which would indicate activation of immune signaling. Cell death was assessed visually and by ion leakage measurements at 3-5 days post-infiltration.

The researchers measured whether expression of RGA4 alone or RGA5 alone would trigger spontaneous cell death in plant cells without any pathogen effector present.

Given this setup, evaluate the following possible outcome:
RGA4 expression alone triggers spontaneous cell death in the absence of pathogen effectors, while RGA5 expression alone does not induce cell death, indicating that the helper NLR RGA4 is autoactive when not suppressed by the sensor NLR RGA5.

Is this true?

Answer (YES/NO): YES